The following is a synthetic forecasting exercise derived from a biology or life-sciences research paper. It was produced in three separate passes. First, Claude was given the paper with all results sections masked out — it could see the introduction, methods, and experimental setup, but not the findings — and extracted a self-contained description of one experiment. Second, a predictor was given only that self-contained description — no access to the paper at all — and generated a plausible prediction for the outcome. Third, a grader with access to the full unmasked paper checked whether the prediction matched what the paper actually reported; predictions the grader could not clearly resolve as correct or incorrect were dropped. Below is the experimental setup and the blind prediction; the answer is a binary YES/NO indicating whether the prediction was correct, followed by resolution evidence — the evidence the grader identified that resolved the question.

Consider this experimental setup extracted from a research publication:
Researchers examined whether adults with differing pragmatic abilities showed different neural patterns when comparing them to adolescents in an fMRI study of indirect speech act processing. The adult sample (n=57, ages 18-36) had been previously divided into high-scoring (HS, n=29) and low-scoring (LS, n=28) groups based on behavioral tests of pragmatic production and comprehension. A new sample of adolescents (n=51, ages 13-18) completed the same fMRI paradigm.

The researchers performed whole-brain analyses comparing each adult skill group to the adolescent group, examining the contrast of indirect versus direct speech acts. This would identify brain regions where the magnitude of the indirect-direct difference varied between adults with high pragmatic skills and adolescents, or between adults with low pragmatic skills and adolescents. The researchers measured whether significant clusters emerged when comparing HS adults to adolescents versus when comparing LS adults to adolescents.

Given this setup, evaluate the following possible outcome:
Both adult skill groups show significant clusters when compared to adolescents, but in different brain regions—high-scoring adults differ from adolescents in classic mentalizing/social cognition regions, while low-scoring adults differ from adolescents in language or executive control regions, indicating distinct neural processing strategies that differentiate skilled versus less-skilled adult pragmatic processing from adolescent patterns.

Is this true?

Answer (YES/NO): NO